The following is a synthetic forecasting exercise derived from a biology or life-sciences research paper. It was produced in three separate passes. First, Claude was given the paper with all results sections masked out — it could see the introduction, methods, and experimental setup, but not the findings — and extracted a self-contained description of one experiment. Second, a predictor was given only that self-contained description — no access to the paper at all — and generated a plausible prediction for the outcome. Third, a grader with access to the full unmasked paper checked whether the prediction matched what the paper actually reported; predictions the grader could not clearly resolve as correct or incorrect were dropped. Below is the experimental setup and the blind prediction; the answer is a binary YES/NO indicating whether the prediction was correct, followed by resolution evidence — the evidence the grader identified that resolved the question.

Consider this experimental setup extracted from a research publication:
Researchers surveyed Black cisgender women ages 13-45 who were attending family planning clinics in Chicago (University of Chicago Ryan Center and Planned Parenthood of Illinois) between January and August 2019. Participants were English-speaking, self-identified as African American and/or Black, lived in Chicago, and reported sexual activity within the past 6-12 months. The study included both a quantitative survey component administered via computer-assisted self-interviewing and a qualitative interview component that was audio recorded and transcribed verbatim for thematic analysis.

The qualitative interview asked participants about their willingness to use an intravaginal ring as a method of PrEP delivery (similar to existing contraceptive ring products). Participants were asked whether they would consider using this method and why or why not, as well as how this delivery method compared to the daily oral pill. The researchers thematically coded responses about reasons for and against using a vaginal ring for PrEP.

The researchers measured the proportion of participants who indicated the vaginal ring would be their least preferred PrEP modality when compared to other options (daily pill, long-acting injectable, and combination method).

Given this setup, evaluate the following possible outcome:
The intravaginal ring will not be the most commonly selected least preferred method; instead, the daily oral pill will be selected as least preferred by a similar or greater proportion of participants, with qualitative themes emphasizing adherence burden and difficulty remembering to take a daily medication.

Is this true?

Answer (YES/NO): NO